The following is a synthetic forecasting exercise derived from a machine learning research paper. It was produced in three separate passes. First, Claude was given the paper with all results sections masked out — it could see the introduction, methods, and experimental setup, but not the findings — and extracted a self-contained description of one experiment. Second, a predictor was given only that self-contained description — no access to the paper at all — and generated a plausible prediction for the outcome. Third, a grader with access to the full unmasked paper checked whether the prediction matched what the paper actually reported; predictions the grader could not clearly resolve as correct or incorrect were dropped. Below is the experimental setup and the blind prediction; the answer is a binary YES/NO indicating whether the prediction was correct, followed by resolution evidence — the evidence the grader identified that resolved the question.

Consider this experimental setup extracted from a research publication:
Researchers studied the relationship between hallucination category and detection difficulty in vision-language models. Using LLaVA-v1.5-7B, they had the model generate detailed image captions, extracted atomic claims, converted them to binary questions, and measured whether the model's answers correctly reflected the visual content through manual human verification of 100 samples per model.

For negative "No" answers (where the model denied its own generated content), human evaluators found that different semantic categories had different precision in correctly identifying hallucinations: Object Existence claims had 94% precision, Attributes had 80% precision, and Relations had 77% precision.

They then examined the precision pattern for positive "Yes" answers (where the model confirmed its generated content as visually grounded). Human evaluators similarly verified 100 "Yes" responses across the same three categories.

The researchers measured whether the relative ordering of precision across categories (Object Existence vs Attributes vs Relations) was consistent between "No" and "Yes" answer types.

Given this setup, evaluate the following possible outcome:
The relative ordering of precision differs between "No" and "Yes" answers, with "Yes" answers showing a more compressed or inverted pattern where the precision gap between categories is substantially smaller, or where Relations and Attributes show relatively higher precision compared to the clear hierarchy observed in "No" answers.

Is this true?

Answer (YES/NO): NO